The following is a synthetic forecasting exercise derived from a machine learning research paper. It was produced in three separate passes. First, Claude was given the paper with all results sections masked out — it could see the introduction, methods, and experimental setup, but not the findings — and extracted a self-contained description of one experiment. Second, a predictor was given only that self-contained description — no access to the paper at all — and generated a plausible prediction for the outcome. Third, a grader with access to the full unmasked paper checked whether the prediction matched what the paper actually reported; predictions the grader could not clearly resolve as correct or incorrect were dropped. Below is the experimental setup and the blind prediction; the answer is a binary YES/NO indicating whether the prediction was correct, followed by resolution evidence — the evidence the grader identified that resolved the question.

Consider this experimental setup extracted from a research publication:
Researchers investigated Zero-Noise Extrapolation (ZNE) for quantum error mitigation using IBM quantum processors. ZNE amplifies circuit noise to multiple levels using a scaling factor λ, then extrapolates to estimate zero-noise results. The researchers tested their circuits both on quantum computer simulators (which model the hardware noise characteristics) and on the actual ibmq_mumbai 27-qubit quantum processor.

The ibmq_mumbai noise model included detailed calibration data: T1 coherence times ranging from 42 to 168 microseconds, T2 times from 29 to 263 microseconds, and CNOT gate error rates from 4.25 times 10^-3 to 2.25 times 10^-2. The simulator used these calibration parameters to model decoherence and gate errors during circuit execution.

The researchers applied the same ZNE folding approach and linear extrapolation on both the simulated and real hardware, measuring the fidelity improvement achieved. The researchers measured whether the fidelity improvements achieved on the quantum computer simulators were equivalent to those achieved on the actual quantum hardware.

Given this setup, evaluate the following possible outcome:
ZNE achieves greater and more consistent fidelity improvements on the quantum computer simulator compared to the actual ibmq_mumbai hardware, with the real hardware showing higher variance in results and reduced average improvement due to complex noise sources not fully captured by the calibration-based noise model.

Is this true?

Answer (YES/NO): YES